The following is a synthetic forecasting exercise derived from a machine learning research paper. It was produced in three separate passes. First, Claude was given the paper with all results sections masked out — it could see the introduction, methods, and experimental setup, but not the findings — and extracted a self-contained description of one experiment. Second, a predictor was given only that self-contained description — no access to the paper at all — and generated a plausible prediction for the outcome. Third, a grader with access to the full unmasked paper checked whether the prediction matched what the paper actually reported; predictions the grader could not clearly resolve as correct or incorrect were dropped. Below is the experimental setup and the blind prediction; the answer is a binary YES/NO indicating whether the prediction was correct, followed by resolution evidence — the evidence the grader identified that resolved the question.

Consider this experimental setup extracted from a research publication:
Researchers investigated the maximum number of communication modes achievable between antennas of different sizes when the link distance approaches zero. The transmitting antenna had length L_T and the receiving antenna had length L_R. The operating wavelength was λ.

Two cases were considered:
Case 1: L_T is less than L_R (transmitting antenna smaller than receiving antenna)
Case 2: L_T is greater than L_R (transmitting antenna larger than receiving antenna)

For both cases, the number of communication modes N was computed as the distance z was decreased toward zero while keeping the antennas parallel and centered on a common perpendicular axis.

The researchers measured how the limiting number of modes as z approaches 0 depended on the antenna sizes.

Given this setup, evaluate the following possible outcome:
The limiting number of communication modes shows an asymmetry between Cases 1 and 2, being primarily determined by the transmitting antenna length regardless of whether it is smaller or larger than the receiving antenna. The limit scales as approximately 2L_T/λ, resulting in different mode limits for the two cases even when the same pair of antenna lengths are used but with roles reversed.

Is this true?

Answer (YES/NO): NO